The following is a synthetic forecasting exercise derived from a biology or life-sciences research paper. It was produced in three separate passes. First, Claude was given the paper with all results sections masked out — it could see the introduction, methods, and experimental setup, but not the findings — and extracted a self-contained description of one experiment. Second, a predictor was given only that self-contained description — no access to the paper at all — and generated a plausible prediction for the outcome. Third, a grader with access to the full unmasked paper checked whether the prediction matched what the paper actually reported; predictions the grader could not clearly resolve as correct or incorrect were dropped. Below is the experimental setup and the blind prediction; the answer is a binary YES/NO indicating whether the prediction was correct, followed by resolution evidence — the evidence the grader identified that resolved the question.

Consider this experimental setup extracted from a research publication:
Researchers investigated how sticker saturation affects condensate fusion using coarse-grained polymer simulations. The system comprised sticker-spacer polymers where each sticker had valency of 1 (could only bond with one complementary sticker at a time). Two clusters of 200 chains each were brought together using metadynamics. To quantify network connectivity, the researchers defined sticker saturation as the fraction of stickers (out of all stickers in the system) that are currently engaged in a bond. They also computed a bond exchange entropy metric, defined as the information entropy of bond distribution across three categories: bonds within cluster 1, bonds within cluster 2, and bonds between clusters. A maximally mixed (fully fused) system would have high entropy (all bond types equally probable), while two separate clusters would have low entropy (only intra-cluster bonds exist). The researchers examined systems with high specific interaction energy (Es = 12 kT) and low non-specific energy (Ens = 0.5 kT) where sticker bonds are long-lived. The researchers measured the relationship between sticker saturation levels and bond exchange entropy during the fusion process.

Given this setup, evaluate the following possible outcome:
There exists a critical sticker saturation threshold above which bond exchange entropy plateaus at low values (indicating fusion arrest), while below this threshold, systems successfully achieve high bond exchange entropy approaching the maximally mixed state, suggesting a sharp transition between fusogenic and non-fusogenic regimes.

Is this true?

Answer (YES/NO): NO